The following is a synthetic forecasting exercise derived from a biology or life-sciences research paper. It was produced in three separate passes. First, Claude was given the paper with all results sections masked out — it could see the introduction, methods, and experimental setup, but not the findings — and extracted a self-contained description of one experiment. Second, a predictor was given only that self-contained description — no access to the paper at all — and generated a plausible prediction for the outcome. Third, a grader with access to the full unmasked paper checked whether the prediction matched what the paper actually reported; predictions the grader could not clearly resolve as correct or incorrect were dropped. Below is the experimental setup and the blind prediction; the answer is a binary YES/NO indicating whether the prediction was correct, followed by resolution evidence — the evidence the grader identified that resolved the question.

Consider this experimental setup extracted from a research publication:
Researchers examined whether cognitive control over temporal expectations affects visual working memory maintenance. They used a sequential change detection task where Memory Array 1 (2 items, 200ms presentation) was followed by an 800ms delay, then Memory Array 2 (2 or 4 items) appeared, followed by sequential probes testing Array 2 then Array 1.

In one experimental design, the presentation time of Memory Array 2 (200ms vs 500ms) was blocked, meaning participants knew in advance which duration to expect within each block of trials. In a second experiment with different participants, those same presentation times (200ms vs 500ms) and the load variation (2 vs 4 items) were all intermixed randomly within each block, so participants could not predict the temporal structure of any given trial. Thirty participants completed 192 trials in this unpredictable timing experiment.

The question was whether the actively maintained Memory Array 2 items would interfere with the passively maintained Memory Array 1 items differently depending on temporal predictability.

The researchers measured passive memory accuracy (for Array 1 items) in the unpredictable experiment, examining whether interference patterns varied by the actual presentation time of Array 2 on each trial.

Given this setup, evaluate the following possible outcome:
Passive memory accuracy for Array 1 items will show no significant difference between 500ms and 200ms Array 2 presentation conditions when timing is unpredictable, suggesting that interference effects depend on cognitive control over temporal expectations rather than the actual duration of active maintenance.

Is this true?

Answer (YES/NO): YES